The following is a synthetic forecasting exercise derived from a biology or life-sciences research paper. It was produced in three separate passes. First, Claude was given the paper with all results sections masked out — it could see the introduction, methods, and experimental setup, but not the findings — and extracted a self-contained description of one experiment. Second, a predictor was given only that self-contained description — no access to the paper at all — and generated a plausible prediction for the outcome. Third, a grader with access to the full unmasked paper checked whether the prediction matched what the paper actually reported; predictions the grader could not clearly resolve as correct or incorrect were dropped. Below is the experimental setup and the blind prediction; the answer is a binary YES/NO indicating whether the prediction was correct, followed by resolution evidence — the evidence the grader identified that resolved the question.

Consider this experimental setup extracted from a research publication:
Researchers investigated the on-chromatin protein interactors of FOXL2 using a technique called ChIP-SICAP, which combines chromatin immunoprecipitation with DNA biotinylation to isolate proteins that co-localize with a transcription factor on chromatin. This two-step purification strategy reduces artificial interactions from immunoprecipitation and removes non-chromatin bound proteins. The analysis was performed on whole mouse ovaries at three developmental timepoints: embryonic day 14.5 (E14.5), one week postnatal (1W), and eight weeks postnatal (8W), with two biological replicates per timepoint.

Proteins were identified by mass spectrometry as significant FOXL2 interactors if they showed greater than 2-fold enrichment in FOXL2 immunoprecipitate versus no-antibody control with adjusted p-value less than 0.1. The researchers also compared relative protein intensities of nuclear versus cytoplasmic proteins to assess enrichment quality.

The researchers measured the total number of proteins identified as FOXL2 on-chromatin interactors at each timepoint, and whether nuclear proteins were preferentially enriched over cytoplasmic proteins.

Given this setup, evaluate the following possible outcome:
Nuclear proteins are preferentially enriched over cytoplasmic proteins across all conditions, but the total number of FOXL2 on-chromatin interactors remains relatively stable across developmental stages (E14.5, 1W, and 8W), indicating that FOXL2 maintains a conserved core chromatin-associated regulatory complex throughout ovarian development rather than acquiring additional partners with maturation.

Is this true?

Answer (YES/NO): NO